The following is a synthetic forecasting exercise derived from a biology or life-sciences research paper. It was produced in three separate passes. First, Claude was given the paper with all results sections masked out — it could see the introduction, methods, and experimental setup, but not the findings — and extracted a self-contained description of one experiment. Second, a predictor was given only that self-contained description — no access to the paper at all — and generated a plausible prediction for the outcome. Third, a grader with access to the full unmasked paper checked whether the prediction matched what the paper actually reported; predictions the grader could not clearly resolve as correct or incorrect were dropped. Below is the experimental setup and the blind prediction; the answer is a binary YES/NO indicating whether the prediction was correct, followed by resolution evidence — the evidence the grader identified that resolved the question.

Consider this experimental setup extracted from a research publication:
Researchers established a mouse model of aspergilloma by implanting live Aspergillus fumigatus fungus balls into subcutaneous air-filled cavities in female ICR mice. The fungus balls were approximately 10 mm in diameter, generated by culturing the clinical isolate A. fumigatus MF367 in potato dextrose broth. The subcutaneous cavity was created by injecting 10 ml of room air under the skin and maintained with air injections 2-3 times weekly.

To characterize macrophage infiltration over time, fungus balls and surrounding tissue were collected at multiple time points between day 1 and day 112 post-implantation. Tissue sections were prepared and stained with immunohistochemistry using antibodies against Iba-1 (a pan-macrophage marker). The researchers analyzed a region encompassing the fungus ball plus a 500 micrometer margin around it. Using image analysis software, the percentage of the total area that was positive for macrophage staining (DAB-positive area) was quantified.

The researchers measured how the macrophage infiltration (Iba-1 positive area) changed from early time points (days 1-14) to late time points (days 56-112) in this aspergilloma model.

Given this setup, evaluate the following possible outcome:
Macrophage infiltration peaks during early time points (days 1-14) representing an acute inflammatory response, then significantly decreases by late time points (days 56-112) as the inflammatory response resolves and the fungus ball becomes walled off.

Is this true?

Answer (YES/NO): NO